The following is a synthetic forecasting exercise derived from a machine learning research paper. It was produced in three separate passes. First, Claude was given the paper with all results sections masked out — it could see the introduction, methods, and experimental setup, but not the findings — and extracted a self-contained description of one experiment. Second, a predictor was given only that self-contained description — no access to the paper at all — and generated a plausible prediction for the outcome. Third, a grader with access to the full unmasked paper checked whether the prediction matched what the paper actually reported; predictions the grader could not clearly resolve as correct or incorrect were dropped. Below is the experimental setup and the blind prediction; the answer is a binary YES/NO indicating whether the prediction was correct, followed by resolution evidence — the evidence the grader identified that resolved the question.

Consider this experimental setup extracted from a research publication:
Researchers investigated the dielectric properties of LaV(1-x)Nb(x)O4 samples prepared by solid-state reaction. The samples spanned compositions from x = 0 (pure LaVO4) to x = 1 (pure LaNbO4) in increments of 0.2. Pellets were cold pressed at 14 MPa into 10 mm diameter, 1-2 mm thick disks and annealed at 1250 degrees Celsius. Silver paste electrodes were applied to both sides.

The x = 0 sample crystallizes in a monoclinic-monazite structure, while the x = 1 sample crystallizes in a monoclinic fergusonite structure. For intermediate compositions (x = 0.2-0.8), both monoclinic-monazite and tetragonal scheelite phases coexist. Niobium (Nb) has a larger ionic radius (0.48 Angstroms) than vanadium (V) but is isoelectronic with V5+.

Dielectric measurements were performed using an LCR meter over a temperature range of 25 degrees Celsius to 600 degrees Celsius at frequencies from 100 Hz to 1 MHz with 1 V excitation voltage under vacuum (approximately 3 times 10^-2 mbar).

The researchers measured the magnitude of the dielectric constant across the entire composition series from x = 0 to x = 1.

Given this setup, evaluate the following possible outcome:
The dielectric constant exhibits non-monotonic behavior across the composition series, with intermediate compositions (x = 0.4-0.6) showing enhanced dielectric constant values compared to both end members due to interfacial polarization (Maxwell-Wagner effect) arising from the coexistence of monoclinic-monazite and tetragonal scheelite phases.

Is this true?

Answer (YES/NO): NO